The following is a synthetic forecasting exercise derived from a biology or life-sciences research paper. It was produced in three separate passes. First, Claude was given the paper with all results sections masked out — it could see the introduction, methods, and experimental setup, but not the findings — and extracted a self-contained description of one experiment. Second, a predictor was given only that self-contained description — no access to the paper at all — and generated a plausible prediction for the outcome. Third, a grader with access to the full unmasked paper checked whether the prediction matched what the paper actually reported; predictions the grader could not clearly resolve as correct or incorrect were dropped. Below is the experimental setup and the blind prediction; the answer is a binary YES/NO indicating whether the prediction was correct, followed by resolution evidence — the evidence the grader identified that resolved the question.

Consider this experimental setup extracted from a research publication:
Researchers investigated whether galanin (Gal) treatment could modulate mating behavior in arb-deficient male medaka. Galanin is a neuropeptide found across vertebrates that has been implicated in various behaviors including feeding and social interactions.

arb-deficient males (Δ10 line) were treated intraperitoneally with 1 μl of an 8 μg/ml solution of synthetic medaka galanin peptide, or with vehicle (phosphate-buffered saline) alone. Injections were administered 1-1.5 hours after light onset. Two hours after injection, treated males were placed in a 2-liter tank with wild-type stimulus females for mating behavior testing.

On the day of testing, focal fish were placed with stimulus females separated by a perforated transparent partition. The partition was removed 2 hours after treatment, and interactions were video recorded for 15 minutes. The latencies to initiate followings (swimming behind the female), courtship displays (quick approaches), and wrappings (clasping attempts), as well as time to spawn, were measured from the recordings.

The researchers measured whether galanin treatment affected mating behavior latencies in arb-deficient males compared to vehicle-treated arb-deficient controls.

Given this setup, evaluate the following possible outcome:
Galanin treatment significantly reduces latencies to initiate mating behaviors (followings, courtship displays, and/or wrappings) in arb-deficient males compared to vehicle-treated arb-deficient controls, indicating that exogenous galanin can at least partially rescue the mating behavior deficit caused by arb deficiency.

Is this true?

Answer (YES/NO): NO